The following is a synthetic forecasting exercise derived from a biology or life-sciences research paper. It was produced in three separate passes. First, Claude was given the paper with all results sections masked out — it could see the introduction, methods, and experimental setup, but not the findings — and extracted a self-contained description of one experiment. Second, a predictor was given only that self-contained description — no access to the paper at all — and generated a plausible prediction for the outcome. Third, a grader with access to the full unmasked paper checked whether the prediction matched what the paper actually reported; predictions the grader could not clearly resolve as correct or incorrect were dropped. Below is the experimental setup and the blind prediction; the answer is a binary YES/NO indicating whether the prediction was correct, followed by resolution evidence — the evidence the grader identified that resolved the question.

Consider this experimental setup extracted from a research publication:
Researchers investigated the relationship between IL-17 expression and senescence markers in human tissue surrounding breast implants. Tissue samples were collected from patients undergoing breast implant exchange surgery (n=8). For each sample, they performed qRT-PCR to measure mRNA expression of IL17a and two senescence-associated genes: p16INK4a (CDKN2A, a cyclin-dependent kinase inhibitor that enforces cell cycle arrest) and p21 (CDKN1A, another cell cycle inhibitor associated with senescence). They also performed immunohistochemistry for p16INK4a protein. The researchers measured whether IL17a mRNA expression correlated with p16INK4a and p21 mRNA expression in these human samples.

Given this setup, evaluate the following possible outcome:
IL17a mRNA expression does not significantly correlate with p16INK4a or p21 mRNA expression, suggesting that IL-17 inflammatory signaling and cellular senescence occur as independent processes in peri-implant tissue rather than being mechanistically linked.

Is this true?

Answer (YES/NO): NO